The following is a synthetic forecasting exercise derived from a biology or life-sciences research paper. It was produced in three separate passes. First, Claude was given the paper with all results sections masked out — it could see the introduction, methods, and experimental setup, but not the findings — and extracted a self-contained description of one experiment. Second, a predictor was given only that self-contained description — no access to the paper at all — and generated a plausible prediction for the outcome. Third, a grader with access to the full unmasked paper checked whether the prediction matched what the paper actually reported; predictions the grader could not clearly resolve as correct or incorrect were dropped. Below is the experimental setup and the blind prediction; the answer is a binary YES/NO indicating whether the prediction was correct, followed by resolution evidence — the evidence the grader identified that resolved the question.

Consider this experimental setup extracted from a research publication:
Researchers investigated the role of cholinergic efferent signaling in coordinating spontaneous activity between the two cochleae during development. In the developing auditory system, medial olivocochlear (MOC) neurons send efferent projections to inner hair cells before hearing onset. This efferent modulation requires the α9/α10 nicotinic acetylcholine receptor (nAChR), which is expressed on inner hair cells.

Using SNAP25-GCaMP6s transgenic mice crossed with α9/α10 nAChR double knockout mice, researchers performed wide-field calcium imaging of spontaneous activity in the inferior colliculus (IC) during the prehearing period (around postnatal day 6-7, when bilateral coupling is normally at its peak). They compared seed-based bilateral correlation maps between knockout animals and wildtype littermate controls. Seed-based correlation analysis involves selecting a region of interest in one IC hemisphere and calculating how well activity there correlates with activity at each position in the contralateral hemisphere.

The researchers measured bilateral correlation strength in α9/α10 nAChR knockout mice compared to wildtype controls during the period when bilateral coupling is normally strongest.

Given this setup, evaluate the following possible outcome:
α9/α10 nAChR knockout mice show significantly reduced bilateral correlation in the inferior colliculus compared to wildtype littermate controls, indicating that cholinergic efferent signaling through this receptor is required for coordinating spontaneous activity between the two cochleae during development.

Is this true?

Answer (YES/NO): YES